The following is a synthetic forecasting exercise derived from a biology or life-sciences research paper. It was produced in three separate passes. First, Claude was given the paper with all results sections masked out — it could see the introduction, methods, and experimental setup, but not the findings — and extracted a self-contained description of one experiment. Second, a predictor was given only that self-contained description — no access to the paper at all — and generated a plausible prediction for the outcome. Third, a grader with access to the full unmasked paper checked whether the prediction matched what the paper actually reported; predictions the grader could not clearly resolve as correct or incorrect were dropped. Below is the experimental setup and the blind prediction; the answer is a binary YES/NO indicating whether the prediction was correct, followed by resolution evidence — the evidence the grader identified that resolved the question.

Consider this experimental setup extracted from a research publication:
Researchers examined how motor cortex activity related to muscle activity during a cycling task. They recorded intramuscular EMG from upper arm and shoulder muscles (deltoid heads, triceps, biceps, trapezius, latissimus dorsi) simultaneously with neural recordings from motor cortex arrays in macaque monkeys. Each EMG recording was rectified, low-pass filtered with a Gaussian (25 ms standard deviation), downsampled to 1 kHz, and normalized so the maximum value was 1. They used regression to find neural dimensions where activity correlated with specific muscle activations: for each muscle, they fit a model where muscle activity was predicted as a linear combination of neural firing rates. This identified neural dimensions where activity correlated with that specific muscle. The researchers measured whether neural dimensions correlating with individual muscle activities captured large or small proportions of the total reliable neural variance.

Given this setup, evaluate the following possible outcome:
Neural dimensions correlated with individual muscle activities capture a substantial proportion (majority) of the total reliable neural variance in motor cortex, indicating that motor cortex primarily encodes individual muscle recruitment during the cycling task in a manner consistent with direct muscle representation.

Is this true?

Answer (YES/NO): NO